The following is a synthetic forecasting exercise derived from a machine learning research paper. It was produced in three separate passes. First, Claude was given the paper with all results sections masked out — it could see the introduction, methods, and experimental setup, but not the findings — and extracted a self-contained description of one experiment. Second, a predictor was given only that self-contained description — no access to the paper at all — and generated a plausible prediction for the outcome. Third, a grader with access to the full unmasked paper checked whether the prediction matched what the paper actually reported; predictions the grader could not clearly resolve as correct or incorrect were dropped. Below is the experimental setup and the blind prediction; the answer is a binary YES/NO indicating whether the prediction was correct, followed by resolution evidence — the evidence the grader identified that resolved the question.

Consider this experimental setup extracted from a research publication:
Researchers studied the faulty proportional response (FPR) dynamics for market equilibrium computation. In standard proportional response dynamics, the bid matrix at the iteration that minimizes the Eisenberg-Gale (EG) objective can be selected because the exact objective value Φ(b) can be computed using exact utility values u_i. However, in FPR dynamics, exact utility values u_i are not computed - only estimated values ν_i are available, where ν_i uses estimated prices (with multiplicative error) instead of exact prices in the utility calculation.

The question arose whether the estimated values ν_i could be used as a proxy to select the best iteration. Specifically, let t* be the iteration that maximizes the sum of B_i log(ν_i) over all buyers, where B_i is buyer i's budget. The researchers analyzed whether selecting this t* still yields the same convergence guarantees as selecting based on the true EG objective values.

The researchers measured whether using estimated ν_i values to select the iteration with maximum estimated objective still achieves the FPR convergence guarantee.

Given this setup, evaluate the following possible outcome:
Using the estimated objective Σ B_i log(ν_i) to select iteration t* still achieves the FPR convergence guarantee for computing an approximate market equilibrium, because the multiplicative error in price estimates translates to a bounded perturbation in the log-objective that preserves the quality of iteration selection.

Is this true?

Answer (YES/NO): YES